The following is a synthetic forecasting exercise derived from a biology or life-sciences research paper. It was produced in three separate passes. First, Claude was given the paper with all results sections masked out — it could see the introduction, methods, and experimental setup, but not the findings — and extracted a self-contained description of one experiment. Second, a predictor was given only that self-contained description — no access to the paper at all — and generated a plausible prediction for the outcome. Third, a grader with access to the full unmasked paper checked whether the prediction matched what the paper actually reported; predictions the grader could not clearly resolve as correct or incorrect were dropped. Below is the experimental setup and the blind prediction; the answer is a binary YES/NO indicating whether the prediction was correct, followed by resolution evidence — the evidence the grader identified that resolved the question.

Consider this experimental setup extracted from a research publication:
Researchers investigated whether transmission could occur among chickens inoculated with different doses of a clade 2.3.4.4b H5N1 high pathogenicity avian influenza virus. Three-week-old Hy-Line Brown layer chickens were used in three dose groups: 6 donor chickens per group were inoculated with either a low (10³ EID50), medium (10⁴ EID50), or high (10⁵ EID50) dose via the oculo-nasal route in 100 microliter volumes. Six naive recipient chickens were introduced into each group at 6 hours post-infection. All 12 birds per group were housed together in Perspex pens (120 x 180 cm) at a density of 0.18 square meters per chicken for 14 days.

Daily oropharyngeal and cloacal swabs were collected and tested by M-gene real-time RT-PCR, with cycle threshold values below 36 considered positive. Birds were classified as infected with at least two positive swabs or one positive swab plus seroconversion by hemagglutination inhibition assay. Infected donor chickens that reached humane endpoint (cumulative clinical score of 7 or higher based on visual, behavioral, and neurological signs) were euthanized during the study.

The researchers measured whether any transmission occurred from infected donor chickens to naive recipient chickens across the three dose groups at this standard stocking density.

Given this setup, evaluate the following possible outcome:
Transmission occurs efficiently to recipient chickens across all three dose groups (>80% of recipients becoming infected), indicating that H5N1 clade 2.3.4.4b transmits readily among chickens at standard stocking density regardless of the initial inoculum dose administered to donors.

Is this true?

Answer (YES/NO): NO